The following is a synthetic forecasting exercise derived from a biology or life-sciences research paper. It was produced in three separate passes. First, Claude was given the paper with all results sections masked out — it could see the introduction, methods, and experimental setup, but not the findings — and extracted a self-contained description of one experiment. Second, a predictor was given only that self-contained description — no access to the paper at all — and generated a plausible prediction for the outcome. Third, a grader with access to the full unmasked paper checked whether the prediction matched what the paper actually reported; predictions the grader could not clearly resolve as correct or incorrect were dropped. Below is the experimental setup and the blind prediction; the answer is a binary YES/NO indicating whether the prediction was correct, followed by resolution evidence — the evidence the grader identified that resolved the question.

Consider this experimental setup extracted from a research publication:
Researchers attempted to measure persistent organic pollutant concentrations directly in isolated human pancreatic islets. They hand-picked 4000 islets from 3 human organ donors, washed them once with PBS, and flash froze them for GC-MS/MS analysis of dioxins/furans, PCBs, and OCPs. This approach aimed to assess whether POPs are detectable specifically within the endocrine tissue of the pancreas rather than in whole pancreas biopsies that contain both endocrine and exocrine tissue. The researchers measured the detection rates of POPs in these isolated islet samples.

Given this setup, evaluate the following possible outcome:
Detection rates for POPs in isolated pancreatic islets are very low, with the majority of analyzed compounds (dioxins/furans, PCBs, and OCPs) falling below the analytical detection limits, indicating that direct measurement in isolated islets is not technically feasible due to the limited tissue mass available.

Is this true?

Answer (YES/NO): YES